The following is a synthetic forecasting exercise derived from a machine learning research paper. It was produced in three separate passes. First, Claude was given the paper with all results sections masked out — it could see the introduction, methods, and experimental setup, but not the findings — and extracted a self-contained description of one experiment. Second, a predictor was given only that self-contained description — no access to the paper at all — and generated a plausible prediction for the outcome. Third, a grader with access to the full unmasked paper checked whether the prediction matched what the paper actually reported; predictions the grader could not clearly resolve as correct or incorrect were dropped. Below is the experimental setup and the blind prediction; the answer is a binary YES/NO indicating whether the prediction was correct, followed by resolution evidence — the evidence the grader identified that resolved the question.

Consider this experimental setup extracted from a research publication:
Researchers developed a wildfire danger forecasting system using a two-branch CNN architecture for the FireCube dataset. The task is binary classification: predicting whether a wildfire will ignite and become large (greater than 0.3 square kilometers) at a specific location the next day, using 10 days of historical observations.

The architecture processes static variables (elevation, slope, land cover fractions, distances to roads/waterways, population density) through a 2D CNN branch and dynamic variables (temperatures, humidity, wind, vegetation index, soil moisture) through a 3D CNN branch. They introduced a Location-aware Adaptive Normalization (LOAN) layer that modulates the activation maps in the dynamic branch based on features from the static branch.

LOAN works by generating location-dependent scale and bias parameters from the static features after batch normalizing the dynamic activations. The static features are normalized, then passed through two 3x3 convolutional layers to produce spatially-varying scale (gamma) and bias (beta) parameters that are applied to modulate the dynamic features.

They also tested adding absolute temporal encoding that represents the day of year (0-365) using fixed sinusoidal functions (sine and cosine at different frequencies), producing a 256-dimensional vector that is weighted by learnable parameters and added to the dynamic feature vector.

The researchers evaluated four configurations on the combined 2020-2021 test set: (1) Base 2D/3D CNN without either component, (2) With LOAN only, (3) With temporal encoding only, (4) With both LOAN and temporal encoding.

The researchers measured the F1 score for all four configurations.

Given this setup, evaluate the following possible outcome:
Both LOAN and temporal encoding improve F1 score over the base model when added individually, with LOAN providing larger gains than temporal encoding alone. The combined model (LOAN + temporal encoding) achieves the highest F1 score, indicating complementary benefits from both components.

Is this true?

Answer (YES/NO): NO